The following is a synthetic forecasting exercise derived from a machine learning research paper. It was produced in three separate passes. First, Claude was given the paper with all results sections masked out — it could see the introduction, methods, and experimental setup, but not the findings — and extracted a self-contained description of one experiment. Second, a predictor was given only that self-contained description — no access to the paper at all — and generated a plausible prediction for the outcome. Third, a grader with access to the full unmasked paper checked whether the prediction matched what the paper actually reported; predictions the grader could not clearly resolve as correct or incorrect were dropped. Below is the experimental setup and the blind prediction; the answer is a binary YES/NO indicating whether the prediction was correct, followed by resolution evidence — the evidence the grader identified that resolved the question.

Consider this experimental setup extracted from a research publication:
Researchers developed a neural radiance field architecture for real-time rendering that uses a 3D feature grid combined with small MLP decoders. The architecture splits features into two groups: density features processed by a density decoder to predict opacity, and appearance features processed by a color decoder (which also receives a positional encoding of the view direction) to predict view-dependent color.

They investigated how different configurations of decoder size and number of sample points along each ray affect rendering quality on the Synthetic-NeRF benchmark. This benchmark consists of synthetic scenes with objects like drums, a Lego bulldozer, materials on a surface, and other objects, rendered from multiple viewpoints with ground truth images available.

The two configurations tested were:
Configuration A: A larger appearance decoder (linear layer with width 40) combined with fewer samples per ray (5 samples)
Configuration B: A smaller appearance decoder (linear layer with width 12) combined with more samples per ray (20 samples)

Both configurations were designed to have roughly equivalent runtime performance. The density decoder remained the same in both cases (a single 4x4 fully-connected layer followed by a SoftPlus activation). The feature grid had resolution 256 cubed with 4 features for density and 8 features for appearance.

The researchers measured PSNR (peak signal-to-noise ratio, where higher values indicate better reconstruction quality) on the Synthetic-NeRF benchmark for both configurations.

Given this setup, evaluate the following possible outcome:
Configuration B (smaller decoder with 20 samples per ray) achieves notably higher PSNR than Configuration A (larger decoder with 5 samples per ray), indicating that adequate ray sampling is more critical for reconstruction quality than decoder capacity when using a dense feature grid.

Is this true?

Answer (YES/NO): NO